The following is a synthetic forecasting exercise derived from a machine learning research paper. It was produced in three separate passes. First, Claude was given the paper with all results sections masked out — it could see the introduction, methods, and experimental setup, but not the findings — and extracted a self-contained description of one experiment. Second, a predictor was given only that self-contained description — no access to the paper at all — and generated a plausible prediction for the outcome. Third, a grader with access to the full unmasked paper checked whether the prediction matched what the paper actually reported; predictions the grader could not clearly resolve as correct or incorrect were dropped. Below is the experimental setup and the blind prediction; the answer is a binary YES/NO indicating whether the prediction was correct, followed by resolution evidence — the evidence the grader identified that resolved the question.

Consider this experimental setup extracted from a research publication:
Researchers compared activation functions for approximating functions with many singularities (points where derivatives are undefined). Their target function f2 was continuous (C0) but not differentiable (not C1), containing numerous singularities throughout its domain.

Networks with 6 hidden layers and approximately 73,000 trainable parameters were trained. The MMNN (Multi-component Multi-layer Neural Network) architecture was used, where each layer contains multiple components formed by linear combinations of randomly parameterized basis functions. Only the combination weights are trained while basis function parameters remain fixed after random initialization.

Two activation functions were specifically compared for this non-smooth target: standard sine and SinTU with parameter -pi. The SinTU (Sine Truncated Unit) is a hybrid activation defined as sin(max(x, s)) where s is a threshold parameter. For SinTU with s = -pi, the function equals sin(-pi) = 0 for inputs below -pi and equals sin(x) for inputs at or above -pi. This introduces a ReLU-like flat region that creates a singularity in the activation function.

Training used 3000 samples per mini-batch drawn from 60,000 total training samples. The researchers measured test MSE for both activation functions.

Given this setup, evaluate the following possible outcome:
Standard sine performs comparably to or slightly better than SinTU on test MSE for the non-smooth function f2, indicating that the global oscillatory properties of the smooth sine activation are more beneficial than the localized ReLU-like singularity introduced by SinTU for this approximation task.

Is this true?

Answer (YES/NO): NO